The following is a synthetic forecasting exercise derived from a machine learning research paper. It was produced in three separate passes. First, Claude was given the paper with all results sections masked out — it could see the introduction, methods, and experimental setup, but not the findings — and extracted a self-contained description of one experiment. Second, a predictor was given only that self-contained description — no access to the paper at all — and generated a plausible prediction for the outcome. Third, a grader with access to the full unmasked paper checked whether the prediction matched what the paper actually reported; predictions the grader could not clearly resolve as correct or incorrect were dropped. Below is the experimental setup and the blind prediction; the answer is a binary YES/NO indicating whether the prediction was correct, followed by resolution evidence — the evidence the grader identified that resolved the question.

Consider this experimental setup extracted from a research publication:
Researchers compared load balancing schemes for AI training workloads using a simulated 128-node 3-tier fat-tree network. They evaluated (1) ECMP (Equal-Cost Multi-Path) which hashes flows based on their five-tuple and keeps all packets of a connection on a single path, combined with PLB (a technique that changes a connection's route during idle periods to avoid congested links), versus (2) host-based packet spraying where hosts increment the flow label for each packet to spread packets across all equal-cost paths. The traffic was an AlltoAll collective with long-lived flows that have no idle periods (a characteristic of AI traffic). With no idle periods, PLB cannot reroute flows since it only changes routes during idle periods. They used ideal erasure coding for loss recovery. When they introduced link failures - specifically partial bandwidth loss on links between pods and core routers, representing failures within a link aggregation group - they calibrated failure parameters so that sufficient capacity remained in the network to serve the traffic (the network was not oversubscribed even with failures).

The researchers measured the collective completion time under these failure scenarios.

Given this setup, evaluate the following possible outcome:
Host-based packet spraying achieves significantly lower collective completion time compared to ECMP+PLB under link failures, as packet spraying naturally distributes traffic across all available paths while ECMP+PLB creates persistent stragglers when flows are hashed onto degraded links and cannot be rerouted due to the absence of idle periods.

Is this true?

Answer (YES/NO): YES